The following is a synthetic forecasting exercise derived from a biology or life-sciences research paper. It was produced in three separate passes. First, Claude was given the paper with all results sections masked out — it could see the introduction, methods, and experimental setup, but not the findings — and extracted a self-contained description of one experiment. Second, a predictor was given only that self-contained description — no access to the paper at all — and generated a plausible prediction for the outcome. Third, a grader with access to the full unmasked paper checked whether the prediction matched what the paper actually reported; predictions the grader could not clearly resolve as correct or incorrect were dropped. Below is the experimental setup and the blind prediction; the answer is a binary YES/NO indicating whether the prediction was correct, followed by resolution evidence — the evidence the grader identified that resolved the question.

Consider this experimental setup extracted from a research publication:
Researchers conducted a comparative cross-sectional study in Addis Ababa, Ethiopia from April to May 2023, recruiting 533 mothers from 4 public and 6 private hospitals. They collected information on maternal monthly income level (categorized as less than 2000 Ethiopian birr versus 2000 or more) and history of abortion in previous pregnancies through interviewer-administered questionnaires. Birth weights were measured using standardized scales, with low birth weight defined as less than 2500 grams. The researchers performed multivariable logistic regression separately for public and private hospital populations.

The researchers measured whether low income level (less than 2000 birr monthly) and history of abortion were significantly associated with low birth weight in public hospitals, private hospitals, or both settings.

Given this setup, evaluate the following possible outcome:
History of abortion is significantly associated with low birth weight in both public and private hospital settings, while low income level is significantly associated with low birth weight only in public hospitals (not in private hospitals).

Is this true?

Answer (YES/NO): NO